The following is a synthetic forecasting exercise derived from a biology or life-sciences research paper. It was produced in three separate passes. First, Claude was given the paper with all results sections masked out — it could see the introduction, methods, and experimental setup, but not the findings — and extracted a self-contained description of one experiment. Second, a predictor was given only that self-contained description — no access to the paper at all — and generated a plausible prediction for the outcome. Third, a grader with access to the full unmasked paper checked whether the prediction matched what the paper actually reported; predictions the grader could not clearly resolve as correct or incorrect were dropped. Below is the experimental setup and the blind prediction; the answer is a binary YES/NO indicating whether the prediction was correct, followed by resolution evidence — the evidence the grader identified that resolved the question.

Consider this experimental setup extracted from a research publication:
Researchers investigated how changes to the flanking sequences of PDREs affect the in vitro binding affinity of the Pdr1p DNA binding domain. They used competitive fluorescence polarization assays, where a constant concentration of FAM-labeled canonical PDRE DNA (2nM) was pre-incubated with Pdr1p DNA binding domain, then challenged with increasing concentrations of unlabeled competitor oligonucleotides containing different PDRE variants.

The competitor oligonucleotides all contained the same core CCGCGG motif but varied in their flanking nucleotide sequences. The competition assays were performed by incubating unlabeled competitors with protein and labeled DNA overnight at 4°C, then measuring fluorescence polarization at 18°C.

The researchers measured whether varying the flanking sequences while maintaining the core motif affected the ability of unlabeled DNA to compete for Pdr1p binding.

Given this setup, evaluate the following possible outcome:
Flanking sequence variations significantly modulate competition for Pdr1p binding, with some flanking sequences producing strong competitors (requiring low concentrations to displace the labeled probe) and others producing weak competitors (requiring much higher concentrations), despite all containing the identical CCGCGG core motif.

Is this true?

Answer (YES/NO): YES